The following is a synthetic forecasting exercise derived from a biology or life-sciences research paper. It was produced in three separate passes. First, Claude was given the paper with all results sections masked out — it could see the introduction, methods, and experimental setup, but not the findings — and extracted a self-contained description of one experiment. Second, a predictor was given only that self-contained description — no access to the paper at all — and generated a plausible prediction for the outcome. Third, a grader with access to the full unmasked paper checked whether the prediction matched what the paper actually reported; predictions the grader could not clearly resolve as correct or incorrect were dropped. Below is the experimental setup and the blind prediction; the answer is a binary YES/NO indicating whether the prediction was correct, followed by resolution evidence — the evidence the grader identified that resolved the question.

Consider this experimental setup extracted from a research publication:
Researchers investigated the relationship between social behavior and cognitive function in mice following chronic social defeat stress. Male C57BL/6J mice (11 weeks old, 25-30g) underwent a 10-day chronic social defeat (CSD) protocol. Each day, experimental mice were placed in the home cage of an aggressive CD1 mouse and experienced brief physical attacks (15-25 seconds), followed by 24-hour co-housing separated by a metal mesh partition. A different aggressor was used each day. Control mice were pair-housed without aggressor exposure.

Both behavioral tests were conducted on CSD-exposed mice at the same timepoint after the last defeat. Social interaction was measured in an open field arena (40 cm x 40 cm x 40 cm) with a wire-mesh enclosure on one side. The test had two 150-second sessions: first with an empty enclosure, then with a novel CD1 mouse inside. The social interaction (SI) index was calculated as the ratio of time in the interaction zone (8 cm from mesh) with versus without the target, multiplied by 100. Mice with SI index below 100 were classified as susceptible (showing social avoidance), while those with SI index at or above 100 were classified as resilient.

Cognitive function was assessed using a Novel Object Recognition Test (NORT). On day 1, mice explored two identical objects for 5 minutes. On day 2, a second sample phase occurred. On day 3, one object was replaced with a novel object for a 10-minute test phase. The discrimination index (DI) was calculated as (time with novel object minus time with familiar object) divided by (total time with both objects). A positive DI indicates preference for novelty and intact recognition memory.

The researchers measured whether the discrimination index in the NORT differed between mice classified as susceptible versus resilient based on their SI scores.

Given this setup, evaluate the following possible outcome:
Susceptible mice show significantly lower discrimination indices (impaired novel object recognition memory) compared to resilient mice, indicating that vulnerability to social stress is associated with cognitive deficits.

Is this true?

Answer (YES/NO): NO